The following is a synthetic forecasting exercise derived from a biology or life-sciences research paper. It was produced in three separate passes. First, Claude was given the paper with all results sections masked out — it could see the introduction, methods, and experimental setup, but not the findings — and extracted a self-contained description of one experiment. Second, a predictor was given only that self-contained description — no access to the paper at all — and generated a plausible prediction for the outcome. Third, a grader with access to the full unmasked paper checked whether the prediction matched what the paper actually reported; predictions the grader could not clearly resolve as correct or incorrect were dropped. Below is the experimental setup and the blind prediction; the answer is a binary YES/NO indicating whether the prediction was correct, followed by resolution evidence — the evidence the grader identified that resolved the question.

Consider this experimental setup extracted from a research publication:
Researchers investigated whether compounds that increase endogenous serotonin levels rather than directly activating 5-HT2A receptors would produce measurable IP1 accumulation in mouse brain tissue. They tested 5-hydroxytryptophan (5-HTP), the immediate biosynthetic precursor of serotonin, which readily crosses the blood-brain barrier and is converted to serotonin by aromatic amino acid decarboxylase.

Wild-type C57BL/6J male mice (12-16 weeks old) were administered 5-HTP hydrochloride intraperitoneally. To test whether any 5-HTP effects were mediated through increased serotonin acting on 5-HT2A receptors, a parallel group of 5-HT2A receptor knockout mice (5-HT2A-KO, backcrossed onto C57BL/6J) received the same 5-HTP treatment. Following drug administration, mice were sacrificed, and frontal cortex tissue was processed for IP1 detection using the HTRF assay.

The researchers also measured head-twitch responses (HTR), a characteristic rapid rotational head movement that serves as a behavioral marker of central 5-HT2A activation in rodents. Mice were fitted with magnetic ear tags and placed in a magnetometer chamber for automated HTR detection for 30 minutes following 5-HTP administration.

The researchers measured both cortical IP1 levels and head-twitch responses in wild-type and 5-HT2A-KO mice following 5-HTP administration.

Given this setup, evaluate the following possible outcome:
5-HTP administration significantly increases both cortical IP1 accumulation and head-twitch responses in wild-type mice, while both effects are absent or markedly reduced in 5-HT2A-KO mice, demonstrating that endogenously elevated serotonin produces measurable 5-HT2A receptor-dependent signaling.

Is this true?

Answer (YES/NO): NO